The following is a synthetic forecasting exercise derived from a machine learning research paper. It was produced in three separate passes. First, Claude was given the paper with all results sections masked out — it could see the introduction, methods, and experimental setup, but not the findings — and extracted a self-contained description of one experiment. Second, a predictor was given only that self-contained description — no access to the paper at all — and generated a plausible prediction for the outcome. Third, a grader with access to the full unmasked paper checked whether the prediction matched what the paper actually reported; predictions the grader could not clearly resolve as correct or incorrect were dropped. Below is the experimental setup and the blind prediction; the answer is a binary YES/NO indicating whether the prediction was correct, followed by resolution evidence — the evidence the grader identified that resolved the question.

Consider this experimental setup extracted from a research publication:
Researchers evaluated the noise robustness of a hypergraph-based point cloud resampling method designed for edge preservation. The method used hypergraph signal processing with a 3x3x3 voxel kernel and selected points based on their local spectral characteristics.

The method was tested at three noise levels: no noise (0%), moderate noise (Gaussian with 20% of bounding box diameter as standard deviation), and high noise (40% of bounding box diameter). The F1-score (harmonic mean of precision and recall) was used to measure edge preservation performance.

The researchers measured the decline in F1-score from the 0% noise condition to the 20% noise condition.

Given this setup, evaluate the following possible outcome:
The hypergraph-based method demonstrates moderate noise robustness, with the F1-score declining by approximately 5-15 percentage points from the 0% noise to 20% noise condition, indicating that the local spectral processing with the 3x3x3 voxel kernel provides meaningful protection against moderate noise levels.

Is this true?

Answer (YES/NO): YES